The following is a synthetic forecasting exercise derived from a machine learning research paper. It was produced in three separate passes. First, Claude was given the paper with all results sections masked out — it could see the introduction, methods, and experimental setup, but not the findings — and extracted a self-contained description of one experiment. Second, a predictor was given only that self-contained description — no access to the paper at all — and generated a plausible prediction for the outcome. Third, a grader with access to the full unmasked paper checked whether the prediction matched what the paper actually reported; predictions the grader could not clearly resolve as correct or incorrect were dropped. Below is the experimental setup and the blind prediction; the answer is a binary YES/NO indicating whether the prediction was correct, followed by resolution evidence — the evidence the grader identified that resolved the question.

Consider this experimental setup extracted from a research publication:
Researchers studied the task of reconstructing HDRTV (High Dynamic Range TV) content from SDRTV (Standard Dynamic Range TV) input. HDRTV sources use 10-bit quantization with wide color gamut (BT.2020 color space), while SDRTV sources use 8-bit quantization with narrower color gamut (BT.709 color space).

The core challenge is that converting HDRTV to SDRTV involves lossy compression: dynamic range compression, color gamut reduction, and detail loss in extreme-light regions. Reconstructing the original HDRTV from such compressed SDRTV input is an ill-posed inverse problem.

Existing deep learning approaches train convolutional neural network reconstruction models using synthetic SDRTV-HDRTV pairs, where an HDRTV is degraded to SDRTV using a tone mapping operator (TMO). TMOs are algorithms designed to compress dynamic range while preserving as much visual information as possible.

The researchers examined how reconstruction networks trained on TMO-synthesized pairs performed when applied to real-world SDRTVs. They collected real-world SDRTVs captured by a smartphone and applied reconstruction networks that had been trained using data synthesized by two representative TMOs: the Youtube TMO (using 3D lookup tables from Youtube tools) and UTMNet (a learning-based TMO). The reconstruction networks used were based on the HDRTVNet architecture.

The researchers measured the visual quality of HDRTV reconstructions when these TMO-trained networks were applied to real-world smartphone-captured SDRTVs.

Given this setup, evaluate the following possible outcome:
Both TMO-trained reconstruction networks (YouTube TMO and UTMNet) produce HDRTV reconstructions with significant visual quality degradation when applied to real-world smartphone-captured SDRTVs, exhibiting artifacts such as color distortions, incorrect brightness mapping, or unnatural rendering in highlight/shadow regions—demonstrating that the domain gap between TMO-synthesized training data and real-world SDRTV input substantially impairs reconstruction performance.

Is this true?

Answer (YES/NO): YES